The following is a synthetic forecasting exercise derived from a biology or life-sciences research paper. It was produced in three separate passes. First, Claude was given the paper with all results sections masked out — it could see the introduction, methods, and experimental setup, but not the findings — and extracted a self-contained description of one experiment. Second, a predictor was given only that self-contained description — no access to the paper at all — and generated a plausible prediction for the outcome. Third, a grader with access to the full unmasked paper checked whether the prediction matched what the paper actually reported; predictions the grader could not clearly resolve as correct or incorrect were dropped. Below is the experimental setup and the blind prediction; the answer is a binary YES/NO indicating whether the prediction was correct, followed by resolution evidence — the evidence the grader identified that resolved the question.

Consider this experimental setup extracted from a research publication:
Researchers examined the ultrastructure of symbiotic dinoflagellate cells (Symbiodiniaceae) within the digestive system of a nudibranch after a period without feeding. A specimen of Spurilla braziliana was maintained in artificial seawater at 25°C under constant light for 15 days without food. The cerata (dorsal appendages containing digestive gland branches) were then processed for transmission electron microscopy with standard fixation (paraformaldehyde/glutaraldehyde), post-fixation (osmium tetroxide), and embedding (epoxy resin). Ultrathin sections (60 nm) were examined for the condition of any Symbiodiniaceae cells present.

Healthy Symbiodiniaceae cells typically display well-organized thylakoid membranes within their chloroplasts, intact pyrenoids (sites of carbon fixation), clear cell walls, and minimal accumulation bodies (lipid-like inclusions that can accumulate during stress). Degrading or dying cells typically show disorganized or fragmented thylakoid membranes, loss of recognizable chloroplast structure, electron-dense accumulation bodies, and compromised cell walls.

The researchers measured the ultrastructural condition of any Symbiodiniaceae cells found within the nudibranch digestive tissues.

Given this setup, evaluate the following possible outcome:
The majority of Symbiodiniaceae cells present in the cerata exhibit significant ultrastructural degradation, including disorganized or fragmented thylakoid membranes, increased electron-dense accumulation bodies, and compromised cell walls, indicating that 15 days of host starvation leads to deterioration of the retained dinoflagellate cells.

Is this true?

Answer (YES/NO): NO